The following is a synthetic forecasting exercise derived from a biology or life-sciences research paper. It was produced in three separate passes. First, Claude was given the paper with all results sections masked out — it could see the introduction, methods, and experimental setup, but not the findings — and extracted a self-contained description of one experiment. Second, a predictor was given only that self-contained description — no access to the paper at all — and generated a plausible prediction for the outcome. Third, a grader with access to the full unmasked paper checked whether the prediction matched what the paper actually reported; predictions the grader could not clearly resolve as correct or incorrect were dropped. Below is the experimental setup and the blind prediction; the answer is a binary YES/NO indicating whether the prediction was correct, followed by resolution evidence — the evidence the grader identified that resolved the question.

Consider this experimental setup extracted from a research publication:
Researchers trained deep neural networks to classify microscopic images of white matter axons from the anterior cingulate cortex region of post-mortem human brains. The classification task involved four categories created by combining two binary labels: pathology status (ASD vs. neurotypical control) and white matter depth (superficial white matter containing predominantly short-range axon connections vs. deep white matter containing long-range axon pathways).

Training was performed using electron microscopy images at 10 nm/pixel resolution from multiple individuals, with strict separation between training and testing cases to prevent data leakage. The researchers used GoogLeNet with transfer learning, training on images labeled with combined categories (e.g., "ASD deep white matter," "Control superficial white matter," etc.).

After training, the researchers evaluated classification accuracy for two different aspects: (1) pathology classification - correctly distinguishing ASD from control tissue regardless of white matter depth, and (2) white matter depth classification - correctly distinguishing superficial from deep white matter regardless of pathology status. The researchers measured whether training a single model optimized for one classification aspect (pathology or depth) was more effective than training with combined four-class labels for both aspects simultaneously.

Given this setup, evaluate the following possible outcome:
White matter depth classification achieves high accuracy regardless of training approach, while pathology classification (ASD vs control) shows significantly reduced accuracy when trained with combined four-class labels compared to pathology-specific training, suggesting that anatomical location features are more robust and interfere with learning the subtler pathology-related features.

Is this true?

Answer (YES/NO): NO